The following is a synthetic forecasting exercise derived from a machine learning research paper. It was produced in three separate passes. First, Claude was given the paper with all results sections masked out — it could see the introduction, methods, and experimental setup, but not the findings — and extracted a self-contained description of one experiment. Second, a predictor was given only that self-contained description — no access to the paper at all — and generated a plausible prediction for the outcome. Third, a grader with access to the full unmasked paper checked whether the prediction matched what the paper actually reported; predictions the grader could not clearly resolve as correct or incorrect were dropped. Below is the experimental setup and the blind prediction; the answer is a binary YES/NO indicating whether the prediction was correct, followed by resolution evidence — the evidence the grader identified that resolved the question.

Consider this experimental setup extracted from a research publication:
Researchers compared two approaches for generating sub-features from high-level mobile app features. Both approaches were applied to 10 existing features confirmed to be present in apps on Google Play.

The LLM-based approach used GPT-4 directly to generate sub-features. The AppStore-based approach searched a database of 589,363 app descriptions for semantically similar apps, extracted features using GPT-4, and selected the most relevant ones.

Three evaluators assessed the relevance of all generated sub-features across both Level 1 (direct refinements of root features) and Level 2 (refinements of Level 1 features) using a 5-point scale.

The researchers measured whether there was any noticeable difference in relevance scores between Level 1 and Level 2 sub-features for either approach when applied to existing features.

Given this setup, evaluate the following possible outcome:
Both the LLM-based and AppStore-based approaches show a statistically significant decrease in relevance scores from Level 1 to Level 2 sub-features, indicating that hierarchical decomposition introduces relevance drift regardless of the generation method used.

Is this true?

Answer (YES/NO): NO